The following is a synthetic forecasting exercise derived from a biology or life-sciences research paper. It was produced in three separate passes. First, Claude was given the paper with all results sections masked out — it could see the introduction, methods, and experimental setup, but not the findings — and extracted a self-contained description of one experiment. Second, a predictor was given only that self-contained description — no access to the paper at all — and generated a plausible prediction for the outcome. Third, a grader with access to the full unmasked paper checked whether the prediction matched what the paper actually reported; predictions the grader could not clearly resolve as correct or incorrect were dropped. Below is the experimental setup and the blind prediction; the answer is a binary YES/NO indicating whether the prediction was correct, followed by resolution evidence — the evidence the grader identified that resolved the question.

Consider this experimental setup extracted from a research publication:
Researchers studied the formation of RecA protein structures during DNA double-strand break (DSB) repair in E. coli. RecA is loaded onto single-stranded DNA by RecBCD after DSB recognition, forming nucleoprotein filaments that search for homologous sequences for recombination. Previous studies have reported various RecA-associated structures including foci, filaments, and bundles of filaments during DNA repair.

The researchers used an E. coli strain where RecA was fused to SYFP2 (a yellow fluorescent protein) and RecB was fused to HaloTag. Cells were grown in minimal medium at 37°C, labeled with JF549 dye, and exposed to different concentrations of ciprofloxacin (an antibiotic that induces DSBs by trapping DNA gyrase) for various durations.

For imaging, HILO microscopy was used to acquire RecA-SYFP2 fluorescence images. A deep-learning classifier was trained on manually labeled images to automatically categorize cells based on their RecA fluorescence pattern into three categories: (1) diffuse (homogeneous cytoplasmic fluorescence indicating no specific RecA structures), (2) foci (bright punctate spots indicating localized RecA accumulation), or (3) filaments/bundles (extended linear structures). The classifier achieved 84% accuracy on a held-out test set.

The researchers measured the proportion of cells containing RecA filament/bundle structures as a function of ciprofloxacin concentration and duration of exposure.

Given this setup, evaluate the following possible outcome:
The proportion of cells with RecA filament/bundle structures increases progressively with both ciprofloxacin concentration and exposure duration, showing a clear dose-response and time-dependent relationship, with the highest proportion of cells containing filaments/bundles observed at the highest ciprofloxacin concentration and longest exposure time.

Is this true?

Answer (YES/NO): YES